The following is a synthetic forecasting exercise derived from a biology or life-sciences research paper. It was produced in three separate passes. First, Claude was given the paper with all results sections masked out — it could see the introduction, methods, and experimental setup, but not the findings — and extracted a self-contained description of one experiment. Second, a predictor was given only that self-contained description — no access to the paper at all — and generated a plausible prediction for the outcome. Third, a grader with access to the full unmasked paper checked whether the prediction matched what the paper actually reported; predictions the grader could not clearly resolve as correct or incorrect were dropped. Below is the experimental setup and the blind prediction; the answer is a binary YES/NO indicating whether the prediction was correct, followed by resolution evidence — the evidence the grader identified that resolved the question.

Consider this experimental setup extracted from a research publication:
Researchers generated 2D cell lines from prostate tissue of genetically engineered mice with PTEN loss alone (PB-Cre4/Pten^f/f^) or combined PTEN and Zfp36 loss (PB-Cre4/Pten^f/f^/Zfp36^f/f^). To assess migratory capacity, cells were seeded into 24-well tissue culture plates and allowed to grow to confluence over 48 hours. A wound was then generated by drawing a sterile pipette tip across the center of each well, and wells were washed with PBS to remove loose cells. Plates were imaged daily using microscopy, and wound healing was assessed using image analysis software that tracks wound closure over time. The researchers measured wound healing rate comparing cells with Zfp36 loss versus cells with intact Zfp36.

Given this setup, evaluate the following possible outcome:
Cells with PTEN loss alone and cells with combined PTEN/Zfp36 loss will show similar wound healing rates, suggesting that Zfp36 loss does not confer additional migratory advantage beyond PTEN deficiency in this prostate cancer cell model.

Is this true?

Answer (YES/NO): NO